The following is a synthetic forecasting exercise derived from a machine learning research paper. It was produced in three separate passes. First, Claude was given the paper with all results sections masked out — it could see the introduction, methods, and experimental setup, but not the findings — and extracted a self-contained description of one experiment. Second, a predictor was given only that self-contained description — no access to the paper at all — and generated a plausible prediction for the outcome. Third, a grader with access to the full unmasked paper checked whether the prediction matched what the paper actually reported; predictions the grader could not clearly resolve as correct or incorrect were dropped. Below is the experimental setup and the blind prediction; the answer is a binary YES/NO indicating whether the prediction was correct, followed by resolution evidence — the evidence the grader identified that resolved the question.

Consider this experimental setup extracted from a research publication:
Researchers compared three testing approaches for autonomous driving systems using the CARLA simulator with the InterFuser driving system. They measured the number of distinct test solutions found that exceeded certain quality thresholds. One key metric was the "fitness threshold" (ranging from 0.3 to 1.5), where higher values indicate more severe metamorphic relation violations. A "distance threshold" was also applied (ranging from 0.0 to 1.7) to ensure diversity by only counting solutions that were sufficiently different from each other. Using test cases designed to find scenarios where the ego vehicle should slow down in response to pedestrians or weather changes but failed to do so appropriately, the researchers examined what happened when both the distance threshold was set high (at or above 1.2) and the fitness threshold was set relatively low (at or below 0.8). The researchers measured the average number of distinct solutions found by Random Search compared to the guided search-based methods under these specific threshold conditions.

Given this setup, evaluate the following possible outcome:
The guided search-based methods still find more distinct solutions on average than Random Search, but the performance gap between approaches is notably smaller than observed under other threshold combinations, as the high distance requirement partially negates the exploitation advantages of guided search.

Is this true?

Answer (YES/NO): NO